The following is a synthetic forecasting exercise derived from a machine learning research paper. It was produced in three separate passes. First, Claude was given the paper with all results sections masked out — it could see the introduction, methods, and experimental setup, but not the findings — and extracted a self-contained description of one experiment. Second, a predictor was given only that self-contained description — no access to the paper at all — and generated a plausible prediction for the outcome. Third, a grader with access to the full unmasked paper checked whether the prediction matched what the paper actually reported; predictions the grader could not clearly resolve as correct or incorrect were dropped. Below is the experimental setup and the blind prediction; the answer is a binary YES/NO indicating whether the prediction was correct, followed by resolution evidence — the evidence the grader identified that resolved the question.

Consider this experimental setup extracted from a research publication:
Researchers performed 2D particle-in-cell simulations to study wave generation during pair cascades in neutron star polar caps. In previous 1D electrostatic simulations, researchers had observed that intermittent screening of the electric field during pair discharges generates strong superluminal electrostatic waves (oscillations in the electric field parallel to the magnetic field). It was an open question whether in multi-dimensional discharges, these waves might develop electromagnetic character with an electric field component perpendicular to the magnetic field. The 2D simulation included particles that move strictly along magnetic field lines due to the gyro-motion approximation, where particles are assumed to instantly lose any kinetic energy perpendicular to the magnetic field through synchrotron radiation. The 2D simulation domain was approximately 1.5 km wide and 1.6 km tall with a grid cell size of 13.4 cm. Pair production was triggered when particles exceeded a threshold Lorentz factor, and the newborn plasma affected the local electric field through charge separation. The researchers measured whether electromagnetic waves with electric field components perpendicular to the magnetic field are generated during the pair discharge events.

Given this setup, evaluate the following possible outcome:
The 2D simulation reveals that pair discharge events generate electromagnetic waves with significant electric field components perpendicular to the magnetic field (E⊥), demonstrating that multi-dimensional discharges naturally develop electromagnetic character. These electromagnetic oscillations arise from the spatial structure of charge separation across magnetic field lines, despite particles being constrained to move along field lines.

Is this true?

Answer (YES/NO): YES